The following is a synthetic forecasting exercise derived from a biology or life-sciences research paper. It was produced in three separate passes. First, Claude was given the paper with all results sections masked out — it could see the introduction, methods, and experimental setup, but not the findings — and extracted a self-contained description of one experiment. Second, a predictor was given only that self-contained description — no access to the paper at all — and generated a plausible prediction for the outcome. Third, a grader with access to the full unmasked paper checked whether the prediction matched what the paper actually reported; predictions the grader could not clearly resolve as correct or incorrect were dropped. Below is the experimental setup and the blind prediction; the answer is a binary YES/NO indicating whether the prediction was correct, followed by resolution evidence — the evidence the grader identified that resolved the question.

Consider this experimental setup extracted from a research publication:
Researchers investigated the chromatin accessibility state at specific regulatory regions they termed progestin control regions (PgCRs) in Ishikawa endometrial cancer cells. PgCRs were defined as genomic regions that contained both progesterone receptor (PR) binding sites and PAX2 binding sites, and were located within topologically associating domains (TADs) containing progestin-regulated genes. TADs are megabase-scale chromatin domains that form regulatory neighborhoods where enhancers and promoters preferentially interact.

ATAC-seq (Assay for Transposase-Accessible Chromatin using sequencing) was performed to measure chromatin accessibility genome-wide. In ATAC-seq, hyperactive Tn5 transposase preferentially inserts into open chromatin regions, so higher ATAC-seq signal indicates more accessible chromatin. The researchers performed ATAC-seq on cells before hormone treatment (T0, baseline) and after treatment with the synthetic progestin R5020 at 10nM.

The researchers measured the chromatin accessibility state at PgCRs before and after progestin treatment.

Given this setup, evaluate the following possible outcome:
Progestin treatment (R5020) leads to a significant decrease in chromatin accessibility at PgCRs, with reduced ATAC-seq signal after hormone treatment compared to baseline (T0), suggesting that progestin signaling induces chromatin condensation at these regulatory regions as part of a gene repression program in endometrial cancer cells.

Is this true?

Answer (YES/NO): NO